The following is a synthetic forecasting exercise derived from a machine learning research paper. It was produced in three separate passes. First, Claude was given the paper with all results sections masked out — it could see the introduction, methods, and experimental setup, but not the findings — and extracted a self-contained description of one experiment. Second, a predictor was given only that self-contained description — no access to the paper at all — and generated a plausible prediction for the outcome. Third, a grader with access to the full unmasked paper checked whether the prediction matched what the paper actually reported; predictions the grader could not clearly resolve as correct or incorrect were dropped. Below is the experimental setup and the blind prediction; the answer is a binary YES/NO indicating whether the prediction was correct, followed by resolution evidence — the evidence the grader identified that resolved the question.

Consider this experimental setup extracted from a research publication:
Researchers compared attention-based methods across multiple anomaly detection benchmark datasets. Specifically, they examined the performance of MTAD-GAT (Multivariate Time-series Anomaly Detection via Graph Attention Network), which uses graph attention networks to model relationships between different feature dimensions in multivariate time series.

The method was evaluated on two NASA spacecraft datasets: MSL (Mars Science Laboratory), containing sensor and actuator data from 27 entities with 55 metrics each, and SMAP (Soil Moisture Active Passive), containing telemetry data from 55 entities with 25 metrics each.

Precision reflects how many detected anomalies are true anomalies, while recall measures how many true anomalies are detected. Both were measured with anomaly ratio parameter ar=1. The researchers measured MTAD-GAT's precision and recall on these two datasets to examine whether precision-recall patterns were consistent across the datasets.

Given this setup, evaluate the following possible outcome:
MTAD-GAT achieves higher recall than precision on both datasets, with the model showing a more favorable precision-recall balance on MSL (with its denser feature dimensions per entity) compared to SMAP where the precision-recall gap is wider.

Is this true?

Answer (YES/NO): NO